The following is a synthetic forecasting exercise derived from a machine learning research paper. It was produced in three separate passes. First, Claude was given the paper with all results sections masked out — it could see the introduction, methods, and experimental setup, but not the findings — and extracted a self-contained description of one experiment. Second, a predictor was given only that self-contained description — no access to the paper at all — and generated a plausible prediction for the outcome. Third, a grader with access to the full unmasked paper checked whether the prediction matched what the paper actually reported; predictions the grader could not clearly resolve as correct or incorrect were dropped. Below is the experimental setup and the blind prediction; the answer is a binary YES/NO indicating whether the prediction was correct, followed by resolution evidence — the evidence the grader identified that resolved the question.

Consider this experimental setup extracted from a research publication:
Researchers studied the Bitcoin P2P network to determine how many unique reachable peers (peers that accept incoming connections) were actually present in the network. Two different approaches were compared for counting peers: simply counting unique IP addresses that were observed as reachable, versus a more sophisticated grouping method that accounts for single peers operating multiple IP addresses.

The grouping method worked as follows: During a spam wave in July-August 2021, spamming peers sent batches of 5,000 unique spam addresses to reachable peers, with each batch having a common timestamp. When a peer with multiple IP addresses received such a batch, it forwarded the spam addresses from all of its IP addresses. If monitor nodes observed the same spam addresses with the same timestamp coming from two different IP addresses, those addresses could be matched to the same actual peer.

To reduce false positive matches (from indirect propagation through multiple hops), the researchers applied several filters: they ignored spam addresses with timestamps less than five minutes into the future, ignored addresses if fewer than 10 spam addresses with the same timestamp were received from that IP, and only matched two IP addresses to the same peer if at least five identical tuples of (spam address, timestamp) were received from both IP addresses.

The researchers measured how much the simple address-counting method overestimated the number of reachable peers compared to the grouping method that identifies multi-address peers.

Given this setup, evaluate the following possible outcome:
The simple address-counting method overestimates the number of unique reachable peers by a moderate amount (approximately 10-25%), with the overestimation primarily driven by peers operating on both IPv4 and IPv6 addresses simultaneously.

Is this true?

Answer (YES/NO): YES